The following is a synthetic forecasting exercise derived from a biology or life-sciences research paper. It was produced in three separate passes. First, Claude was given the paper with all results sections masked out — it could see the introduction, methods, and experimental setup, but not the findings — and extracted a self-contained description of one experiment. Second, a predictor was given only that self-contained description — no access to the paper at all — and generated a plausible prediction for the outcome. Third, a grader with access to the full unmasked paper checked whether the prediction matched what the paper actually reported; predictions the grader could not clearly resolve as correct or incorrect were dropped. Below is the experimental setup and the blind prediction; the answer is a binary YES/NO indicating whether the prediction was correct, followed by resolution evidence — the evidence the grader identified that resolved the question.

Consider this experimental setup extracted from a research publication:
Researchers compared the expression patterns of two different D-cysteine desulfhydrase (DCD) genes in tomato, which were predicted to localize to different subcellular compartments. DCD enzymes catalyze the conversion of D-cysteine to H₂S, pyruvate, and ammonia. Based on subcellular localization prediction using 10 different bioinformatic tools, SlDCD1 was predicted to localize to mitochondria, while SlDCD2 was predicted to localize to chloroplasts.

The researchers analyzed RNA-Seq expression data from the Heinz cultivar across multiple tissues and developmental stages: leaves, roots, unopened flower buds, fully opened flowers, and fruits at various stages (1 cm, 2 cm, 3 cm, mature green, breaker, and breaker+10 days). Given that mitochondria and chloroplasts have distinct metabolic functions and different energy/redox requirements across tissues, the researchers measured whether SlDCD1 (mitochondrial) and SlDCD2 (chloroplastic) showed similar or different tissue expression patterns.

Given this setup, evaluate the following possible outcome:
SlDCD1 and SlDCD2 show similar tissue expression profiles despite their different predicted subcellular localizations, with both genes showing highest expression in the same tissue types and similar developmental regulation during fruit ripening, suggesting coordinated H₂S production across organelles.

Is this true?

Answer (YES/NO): NO